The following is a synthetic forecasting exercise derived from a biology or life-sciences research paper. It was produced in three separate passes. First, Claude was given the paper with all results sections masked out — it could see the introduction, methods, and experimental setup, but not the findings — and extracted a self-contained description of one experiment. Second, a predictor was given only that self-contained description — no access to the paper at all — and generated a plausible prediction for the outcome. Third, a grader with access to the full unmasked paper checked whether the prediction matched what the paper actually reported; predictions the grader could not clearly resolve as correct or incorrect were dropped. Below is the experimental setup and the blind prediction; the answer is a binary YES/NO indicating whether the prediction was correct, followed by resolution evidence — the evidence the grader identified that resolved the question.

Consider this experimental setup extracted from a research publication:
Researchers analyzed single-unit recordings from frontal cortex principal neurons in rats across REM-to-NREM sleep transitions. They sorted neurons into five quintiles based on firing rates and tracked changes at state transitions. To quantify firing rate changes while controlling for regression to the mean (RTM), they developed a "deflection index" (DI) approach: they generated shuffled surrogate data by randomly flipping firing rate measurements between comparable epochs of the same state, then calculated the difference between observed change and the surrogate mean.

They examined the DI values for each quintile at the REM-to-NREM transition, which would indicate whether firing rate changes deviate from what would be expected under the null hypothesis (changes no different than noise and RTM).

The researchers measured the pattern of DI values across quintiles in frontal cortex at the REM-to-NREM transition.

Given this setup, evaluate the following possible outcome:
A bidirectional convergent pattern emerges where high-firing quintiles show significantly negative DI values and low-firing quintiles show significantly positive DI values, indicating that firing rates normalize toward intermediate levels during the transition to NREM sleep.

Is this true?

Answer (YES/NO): YES